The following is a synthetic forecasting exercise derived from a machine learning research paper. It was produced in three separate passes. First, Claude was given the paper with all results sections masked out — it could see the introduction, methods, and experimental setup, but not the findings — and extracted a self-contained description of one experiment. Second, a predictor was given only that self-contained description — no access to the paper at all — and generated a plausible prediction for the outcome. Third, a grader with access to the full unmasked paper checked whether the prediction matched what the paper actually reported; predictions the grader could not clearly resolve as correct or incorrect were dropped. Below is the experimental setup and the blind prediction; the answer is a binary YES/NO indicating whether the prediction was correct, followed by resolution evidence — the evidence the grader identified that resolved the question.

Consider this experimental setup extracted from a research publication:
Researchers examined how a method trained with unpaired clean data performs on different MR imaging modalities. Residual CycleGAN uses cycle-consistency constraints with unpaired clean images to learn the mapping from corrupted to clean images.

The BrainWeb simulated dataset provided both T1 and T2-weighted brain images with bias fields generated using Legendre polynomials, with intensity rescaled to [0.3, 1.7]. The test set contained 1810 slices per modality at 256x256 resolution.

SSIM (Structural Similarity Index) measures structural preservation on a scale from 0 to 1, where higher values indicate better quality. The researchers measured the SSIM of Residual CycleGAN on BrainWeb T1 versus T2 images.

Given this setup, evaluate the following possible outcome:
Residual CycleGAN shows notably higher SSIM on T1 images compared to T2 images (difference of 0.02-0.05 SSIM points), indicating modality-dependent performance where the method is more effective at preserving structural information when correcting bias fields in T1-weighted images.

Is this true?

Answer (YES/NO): YES